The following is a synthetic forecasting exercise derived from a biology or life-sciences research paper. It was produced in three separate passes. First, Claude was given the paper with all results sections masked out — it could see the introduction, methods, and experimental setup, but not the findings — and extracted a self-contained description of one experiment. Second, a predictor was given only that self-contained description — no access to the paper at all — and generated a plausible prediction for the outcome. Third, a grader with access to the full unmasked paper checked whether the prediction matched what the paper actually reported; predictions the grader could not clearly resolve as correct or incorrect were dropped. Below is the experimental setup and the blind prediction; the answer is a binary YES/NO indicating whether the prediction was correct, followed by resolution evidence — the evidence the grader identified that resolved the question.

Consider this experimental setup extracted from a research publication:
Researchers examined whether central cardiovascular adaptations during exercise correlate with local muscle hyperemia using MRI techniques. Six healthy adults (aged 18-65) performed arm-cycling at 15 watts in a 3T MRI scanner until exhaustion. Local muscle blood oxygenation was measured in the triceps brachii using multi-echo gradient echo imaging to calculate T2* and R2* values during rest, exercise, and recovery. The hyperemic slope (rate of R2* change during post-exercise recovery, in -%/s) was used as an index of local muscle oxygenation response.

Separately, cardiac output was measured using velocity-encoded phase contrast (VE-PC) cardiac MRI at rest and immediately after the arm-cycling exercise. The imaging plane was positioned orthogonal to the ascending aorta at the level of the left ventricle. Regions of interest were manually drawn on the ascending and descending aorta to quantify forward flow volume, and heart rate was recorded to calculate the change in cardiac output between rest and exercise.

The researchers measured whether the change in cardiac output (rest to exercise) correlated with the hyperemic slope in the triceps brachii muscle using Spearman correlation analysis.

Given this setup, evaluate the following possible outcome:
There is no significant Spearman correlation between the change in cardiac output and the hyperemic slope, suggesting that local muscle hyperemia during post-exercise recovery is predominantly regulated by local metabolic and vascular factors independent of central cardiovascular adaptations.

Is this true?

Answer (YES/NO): YES